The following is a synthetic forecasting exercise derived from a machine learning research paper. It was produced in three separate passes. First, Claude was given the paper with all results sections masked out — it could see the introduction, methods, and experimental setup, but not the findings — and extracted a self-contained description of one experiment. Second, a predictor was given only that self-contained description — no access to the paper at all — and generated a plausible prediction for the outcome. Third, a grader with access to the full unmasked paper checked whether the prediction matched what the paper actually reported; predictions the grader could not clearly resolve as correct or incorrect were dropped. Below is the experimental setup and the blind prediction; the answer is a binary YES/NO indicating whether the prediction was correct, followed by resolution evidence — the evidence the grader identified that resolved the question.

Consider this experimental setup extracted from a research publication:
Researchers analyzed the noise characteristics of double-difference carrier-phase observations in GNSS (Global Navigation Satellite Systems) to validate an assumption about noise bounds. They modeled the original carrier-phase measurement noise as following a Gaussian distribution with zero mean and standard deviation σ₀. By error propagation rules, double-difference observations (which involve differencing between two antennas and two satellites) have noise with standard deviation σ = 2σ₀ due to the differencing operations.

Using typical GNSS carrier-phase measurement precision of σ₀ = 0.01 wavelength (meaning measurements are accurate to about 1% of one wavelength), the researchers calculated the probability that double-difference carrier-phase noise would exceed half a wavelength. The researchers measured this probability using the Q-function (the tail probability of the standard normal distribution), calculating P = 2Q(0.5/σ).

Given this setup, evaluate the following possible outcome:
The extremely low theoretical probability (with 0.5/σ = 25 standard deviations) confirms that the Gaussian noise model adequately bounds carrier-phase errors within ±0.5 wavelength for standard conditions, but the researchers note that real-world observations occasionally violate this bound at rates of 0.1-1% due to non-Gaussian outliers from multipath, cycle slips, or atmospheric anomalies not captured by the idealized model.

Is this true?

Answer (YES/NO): NO